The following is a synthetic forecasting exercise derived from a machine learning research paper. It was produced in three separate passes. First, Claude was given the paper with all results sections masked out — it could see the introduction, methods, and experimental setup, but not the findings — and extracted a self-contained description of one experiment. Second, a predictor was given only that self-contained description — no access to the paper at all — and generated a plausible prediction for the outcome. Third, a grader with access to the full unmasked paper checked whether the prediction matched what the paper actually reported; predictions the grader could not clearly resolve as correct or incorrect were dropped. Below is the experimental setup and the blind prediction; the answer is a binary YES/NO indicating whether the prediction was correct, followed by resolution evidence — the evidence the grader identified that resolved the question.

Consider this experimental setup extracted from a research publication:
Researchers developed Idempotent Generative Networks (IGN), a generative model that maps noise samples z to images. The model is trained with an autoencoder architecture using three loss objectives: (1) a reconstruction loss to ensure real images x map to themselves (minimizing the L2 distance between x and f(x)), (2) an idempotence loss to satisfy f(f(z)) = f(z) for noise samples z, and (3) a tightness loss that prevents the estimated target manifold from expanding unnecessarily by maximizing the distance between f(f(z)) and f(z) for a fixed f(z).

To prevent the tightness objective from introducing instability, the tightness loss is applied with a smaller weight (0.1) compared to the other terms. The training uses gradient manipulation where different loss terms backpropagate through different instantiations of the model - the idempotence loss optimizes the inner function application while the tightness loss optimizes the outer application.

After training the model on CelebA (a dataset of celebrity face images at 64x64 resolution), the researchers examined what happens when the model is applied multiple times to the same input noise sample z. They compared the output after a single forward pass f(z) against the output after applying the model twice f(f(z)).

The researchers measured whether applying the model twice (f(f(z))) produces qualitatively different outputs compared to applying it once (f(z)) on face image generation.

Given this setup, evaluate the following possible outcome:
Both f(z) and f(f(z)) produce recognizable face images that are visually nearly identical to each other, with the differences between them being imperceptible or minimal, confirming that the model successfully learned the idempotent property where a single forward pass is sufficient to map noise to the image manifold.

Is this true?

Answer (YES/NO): NO